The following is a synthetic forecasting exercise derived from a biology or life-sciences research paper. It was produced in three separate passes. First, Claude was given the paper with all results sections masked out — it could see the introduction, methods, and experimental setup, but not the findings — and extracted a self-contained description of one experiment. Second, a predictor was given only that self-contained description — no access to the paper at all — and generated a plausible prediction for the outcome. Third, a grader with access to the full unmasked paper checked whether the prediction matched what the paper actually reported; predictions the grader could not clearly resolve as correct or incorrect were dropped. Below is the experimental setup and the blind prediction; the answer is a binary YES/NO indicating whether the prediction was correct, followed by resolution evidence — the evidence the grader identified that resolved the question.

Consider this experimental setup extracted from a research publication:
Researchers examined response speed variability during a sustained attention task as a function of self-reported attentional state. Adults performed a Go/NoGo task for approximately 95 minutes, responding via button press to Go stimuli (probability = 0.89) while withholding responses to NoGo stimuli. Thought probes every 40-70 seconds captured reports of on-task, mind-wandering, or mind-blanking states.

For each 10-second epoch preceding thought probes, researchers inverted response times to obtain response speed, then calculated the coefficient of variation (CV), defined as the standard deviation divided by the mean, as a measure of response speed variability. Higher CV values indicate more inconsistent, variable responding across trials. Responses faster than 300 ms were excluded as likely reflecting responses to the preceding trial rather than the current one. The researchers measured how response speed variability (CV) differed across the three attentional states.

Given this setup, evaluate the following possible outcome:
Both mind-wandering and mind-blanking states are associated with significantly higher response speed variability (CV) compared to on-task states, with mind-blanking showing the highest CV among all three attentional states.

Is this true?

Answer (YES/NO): YES